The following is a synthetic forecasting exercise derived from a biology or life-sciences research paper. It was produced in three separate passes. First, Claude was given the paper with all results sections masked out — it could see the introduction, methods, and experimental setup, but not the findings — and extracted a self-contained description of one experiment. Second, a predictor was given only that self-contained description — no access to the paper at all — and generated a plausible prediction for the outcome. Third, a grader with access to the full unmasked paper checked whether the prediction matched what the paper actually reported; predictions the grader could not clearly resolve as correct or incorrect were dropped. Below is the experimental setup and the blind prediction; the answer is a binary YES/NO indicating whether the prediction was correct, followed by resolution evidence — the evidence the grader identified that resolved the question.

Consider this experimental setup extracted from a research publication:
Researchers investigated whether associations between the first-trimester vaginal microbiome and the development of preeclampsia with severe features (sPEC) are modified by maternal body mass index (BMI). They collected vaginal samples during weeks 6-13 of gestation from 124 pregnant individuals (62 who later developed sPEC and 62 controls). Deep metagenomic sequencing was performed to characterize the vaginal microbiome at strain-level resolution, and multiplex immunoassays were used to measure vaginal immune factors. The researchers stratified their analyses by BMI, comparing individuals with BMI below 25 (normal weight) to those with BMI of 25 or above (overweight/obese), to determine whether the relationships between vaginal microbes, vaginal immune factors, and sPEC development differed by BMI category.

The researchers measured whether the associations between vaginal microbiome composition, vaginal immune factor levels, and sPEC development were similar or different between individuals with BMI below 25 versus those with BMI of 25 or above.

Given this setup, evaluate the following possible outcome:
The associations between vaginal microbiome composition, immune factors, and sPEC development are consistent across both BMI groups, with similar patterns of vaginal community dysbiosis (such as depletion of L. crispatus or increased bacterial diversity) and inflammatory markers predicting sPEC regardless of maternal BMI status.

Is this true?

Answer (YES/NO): NO